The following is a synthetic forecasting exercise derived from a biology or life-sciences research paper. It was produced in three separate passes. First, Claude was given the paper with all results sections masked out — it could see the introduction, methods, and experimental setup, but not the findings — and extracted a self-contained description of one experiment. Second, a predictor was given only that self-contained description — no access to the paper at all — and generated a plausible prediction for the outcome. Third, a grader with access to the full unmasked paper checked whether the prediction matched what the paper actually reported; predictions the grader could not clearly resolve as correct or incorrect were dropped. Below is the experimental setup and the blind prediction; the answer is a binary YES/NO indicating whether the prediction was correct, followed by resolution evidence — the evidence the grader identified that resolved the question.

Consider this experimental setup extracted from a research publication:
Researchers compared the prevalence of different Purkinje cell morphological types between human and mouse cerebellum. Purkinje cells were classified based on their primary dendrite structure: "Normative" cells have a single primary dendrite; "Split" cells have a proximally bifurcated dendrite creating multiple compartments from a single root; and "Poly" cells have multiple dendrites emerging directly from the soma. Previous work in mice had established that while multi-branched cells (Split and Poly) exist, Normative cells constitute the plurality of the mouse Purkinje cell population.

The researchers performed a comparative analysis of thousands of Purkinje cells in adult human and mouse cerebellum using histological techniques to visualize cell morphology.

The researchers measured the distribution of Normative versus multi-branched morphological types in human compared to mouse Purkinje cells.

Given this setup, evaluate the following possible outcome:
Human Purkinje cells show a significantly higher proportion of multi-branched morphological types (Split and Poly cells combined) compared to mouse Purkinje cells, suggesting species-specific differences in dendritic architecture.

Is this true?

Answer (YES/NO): YES